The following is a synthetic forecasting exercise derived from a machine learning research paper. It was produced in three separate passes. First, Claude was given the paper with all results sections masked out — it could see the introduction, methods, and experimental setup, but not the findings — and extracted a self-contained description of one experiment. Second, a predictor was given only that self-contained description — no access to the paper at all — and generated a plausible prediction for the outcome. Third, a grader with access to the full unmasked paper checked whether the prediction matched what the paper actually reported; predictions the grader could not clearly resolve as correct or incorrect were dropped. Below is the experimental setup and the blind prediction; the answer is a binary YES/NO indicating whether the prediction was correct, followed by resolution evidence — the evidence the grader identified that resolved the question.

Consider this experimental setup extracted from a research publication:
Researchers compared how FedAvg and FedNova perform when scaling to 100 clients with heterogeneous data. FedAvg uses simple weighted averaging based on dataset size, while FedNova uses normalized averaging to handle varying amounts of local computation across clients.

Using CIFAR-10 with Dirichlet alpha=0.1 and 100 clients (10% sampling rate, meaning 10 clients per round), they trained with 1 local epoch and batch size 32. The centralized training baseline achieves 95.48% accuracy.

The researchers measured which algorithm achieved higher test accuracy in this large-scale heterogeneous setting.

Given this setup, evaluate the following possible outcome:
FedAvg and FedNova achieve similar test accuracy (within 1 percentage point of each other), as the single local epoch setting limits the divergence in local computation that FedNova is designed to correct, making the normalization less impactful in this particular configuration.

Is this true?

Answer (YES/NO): NO